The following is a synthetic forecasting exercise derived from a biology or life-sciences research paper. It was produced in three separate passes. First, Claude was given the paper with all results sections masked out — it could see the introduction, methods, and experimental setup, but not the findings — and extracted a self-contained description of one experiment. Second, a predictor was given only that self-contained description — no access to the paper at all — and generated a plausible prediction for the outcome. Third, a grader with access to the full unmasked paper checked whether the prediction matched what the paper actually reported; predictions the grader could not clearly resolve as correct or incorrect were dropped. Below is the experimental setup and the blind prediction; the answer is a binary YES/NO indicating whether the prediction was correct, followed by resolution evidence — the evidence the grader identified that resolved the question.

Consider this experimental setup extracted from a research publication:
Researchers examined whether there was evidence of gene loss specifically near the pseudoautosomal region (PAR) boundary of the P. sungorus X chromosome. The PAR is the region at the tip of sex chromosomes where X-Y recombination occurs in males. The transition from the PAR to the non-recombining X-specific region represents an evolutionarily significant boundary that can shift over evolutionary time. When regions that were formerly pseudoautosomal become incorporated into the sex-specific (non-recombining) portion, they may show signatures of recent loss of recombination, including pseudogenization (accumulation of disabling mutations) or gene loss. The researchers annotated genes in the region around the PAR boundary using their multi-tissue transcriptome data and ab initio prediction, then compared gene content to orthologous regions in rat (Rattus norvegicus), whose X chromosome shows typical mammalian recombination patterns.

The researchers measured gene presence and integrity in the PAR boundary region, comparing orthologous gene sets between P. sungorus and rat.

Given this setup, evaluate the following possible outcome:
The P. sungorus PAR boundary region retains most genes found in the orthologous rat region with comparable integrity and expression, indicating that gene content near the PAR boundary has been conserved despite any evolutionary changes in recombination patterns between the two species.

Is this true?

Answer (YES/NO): YES